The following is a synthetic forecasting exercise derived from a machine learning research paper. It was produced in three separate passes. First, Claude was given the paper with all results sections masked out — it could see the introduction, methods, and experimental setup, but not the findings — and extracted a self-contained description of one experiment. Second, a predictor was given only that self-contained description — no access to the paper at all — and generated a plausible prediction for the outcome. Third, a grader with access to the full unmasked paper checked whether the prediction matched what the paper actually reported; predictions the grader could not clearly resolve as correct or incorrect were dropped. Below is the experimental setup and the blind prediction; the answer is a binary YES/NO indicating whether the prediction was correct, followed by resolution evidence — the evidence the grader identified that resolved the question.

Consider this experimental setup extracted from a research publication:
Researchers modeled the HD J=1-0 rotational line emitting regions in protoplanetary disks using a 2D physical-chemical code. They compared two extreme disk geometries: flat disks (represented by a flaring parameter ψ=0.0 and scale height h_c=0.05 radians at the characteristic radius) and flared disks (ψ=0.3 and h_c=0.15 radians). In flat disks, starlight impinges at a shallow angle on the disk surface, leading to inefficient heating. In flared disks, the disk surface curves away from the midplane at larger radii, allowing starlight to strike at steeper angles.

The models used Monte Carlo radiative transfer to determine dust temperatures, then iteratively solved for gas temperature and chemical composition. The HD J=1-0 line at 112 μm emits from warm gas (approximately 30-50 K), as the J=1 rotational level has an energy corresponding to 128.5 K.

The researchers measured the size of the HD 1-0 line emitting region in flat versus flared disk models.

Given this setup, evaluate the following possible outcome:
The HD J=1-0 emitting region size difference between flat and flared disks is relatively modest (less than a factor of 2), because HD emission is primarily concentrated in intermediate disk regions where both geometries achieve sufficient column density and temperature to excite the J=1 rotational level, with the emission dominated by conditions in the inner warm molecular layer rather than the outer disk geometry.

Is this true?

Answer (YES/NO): NO